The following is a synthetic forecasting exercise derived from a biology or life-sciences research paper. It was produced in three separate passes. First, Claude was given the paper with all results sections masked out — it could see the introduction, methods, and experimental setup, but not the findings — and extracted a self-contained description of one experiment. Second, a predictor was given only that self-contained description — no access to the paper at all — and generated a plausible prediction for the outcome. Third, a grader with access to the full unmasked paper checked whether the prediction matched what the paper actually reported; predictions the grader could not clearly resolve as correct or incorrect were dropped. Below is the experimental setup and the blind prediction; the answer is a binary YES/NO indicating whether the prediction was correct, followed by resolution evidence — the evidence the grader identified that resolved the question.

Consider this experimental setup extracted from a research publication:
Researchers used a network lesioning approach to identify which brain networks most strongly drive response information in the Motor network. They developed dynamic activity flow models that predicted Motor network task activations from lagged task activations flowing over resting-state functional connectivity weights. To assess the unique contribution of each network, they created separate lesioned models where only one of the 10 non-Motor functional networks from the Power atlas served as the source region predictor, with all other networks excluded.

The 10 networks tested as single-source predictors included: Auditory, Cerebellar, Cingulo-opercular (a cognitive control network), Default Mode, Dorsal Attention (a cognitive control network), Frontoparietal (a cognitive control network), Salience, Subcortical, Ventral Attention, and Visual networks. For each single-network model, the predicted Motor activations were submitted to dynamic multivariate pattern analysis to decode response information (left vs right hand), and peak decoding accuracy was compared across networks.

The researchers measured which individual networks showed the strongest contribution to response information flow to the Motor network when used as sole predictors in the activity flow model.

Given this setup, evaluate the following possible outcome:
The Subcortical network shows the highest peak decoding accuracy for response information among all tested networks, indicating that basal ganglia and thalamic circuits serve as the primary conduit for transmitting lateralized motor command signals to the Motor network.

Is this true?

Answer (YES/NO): NO